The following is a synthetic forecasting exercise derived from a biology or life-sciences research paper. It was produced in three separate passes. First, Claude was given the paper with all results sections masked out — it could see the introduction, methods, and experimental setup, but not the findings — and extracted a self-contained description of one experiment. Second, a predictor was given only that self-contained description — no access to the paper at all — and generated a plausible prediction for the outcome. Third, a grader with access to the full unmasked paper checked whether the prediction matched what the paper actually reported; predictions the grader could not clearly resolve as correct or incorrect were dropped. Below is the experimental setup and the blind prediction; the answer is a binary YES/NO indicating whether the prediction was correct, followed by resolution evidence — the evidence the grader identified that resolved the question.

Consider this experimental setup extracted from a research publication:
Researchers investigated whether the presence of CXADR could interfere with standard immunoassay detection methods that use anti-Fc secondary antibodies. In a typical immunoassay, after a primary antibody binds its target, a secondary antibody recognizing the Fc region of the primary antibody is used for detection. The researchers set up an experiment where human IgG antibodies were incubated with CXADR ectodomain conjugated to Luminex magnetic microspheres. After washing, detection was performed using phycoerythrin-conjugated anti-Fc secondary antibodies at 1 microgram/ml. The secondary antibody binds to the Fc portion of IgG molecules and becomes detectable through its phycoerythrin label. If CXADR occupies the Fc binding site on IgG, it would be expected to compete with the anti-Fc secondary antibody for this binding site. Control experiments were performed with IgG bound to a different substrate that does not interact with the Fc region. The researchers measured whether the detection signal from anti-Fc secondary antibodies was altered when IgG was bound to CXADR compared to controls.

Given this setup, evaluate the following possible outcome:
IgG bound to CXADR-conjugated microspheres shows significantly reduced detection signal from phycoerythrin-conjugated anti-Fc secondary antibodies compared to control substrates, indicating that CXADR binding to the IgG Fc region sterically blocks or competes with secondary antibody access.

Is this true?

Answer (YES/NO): YES